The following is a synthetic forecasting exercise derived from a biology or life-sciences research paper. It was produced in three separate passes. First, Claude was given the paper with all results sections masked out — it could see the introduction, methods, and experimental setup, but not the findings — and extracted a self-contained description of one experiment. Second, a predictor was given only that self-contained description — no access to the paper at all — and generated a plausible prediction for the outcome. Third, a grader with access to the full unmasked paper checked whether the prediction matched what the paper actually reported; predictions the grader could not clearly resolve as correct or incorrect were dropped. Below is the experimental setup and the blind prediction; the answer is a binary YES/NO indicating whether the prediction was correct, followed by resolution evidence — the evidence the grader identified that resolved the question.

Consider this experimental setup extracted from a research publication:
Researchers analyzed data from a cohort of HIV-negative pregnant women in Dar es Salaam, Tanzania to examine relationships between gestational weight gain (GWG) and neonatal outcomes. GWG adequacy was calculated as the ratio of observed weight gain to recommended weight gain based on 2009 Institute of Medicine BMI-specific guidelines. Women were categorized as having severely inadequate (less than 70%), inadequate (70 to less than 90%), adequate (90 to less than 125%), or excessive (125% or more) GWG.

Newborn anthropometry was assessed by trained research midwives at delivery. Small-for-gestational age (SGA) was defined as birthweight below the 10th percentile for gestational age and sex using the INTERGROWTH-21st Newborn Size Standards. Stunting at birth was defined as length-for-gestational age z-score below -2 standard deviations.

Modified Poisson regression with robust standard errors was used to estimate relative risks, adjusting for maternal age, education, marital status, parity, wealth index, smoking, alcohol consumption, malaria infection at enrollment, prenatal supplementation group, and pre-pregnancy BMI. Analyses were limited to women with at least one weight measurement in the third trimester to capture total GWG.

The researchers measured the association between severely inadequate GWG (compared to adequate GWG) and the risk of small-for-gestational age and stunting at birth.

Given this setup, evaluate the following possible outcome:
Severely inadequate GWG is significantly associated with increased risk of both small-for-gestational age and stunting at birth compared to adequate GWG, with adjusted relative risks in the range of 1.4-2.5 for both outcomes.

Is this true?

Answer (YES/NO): NO